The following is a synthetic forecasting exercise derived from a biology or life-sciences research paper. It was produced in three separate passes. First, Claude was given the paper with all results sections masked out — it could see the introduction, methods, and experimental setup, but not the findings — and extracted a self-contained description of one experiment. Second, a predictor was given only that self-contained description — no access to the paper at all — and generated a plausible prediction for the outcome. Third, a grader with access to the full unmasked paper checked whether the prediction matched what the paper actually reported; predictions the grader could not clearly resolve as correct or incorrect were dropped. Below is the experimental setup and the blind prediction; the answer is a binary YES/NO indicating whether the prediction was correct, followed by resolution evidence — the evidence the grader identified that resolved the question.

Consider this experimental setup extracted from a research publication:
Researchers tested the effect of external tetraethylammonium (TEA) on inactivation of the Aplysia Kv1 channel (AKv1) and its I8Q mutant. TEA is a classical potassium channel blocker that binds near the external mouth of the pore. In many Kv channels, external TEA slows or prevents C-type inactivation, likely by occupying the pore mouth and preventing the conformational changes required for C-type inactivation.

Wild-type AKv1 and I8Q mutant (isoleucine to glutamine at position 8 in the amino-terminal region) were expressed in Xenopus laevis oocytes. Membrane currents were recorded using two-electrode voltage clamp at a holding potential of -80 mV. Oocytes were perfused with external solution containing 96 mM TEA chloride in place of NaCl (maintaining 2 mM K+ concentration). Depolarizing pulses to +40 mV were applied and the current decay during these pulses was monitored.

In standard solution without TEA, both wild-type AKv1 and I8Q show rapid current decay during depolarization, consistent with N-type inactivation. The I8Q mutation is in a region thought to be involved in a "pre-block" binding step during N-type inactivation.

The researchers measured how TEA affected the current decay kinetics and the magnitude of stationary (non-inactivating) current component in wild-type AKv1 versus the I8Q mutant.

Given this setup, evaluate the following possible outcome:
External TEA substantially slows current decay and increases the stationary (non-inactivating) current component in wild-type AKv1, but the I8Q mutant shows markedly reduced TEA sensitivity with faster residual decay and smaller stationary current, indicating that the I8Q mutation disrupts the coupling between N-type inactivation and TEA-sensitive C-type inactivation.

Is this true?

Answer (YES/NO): NO